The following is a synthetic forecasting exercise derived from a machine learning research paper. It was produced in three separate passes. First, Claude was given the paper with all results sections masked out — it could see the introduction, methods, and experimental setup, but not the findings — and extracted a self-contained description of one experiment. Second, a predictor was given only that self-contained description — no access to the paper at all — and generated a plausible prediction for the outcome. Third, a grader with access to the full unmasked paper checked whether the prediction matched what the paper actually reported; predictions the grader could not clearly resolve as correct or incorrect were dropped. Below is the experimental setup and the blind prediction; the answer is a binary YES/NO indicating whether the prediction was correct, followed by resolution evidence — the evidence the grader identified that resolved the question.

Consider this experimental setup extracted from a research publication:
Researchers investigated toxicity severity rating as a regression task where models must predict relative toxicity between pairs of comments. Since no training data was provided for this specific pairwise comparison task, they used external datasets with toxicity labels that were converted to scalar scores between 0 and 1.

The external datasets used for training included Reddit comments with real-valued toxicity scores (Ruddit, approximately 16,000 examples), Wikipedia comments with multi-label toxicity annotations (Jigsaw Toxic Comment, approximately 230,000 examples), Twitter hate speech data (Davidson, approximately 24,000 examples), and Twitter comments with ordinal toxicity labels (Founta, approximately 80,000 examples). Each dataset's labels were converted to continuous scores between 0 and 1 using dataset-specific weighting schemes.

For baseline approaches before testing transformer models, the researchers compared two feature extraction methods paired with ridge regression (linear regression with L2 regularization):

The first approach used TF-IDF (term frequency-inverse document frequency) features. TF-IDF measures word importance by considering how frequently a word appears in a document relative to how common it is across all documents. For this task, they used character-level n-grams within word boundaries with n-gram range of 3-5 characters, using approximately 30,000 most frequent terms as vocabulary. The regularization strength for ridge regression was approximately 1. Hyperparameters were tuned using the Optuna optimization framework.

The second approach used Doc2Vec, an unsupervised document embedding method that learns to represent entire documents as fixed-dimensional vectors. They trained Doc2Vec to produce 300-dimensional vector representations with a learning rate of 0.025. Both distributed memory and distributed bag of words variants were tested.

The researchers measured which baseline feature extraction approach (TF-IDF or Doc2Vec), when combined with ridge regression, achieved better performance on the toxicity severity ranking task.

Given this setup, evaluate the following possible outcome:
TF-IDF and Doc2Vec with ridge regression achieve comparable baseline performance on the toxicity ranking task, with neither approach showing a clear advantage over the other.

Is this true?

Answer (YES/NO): NO